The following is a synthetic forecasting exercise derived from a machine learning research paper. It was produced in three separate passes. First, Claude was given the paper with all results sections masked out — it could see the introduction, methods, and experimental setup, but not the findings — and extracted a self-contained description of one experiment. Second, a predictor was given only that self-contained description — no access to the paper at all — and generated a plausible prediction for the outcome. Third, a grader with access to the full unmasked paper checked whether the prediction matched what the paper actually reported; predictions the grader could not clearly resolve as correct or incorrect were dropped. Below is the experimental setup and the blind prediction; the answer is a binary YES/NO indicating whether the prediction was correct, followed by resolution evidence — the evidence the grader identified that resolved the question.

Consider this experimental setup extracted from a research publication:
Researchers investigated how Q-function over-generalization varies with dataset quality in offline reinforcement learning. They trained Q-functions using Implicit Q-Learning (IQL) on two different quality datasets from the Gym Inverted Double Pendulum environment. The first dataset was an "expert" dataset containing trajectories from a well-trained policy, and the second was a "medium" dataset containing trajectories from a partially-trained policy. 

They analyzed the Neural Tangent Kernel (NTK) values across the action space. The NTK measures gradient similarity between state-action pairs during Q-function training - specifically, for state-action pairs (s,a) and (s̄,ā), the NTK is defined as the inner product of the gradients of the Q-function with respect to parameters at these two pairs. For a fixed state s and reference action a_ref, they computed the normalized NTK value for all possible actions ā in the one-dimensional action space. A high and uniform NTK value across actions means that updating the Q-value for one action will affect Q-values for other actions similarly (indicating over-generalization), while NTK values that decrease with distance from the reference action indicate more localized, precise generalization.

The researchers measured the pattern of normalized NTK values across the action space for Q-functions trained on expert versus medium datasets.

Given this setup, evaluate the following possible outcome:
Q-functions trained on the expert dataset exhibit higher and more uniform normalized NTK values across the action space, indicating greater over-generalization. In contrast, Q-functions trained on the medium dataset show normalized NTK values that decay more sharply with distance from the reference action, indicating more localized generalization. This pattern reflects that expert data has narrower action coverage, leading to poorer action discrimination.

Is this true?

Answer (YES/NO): YES